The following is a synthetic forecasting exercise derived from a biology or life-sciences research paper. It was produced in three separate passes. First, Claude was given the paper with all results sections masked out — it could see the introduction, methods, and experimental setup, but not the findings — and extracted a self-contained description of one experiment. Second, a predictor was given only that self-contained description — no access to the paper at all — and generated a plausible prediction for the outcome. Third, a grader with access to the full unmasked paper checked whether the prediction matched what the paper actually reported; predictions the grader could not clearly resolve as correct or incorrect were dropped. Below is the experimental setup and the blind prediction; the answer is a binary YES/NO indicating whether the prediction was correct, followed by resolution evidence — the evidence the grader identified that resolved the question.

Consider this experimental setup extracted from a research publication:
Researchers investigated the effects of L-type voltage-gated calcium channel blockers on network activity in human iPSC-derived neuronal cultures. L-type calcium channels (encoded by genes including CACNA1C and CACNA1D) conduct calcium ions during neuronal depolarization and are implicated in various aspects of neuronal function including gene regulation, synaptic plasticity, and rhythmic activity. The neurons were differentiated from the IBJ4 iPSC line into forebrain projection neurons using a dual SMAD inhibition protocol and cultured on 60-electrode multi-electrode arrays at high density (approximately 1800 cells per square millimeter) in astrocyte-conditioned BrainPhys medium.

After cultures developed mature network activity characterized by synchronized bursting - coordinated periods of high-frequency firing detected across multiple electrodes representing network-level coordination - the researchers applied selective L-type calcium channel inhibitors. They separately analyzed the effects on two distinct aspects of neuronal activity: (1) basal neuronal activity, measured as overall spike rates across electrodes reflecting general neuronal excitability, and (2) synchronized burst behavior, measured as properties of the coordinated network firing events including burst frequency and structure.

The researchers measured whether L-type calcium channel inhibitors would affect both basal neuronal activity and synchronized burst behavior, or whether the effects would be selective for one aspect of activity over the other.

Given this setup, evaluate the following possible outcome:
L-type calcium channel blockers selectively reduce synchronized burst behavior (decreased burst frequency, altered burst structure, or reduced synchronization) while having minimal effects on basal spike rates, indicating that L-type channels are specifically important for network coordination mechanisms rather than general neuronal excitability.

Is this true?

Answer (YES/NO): NO